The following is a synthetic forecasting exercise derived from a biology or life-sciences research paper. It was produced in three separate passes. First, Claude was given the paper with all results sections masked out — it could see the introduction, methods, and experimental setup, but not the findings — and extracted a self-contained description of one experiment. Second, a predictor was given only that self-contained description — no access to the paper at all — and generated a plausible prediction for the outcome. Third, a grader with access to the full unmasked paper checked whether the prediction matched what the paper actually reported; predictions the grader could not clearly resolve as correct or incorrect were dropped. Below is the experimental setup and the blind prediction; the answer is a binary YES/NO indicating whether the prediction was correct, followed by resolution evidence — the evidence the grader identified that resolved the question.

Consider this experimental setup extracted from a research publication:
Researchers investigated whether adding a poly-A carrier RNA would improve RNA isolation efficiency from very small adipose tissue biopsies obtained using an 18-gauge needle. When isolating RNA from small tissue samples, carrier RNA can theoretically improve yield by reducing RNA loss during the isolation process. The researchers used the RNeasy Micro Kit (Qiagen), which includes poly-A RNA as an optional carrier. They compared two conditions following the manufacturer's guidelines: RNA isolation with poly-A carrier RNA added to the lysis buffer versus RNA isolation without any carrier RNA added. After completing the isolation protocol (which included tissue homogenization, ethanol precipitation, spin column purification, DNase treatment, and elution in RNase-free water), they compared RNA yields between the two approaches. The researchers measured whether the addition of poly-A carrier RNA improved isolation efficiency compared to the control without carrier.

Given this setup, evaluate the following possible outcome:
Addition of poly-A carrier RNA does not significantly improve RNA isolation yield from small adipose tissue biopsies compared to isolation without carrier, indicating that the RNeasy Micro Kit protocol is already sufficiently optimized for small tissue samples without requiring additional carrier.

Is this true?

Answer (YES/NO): YES